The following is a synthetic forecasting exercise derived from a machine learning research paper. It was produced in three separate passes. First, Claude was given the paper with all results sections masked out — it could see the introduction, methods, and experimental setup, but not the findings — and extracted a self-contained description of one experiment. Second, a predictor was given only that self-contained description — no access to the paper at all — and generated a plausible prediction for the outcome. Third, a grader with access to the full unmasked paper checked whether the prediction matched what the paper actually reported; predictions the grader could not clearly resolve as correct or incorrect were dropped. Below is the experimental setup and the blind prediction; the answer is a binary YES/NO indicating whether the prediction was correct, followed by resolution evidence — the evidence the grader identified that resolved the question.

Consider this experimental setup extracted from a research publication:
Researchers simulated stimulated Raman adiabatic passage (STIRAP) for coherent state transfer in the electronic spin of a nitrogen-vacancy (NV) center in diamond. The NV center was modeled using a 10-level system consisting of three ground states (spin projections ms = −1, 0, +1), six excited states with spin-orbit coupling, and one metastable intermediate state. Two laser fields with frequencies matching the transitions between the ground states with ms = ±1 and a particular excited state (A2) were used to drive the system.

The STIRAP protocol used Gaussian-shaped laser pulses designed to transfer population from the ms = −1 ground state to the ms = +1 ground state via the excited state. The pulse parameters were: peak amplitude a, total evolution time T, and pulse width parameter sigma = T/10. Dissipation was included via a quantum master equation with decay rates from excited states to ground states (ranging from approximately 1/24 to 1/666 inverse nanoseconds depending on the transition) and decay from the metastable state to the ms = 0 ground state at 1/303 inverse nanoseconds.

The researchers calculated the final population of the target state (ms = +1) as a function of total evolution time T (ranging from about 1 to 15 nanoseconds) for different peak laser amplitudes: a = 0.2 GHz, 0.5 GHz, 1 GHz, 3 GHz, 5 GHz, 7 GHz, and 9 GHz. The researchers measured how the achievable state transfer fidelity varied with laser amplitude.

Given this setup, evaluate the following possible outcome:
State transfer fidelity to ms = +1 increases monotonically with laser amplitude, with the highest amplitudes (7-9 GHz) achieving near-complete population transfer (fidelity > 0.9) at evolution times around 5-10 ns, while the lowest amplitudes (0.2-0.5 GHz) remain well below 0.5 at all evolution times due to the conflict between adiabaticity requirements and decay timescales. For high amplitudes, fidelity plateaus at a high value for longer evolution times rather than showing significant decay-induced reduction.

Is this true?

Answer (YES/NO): NO